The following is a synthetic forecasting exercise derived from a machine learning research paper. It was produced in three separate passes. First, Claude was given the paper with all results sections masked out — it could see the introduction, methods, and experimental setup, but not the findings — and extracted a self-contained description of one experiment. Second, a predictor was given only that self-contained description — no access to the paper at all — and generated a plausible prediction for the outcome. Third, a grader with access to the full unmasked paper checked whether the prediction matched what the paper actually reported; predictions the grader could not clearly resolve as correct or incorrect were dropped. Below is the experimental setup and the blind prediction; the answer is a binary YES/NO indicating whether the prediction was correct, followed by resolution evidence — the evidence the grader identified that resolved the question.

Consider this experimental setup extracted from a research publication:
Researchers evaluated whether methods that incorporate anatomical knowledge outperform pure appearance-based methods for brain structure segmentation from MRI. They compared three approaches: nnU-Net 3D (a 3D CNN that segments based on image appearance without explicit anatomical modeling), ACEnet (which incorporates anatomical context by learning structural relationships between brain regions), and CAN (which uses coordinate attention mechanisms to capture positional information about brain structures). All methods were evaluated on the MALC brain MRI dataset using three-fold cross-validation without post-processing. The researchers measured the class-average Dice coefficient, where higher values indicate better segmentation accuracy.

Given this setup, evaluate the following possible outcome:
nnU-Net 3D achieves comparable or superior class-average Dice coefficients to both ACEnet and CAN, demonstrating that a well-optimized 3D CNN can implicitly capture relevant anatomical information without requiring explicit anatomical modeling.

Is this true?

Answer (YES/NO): NO